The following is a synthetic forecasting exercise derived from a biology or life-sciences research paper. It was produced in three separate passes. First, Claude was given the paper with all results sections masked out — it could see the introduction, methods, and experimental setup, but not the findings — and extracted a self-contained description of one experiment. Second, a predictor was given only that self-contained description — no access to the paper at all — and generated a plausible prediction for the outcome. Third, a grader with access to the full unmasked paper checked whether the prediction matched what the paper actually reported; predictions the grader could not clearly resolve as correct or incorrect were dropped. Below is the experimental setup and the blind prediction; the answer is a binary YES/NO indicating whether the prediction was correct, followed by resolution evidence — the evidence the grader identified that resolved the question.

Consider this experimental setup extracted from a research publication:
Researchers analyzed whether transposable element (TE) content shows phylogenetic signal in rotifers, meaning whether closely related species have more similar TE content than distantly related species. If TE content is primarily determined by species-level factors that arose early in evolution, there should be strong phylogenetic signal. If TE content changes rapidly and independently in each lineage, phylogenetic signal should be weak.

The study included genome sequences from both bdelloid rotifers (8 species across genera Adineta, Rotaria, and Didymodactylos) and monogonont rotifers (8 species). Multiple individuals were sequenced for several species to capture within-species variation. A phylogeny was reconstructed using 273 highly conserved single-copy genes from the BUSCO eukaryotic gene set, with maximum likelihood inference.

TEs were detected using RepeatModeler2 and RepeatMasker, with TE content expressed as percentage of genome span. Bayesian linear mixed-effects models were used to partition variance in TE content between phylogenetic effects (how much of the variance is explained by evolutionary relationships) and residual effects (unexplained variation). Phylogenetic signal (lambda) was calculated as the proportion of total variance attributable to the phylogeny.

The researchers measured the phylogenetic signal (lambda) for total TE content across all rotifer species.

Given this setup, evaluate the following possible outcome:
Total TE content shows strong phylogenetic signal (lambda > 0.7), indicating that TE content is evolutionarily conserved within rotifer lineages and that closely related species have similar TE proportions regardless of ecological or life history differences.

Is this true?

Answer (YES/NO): YES